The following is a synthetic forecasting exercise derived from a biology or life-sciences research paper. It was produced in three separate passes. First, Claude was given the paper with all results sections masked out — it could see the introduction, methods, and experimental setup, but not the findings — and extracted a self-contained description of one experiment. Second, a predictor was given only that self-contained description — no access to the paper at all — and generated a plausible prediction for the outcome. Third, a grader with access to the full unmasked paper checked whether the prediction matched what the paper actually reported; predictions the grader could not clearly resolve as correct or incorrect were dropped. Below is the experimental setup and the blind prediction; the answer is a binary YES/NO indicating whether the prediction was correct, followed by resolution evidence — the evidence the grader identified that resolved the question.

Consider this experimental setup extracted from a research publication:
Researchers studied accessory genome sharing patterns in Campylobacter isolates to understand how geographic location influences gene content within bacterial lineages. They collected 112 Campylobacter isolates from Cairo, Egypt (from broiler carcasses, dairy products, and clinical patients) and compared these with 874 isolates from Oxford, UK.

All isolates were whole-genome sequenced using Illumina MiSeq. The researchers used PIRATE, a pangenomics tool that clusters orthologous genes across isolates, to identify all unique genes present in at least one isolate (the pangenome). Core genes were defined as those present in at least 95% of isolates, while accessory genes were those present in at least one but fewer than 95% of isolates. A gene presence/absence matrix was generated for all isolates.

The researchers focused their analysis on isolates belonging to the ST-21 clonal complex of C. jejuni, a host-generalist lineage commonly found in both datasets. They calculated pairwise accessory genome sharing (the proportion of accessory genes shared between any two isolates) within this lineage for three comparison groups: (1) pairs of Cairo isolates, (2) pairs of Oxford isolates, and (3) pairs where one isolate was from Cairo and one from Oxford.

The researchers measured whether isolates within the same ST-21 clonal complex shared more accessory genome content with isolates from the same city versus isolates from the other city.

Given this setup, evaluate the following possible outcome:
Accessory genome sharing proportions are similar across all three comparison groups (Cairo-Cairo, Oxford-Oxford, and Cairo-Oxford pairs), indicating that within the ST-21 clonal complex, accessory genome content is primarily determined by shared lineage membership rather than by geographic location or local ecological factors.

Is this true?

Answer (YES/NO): NO